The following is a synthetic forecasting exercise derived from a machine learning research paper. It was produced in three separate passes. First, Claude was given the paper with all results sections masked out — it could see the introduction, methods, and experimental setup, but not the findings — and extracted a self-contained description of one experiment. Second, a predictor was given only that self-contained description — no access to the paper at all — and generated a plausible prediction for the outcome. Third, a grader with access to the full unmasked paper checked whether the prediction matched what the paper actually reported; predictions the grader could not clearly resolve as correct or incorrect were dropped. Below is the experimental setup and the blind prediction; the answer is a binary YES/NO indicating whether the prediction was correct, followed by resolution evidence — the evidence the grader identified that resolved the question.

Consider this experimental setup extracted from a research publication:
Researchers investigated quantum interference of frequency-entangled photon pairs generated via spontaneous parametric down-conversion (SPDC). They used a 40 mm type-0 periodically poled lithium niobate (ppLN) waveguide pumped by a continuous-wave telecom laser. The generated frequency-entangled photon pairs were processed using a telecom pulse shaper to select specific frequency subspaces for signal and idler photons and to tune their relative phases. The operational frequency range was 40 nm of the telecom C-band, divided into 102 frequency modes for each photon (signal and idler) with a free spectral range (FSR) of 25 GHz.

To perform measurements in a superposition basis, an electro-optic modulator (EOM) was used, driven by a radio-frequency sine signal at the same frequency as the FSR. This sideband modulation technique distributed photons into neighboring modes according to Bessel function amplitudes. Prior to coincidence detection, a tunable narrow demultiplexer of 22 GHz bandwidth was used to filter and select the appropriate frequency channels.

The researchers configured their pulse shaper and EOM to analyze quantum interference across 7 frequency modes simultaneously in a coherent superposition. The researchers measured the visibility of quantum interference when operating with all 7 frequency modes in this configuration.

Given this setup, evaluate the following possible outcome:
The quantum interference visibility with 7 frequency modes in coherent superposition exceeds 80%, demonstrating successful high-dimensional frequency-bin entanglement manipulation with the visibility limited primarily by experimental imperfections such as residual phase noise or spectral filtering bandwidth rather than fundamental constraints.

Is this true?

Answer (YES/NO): YES